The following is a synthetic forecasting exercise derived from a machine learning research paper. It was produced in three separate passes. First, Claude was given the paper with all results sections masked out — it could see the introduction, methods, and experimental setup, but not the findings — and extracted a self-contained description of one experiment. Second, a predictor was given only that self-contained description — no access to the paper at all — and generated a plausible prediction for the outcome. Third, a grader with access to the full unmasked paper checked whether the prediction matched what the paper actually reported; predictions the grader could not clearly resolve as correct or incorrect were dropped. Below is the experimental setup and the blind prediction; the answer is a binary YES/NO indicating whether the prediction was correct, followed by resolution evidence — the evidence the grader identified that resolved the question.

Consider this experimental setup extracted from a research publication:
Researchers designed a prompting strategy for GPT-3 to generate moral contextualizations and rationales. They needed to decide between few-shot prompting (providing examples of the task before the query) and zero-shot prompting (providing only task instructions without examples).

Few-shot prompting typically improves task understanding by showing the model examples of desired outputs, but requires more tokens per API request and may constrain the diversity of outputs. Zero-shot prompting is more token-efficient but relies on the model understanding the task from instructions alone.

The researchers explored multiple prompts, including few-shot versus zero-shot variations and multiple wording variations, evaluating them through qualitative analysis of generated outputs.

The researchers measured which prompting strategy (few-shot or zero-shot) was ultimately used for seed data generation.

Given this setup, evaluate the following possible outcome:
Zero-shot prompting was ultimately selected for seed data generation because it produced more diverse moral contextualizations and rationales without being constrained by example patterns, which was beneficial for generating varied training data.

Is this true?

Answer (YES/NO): NO